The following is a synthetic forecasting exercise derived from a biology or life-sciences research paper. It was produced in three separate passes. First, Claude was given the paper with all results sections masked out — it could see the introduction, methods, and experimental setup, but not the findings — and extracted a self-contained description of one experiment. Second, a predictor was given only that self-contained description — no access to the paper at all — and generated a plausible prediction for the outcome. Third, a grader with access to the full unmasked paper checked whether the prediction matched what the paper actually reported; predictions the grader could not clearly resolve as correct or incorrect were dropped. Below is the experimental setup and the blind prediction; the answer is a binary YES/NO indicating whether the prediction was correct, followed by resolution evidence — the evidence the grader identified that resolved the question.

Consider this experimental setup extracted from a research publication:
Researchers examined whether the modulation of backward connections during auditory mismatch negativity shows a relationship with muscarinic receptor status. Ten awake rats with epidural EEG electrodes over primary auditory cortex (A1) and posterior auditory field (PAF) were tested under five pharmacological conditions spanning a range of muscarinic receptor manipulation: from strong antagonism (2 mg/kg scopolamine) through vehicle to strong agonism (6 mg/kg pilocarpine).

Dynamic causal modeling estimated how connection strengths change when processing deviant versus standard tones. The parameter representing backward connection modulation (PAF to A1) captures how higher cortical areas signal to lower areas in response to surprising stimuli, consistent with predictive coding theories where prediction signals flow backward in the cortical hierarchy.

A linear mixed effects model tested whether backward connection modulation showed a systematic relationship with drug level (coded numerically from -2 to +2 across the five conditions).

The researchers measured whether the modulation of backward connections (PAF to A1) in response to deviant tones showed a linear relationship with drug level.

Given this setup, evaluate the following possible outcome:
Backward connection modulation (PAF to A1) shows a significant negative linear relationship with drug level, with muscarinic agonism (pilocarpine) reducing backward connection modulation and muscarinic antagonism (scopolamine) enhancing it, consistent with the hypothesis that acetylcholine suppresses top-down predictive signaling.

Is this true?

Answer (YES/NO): NO